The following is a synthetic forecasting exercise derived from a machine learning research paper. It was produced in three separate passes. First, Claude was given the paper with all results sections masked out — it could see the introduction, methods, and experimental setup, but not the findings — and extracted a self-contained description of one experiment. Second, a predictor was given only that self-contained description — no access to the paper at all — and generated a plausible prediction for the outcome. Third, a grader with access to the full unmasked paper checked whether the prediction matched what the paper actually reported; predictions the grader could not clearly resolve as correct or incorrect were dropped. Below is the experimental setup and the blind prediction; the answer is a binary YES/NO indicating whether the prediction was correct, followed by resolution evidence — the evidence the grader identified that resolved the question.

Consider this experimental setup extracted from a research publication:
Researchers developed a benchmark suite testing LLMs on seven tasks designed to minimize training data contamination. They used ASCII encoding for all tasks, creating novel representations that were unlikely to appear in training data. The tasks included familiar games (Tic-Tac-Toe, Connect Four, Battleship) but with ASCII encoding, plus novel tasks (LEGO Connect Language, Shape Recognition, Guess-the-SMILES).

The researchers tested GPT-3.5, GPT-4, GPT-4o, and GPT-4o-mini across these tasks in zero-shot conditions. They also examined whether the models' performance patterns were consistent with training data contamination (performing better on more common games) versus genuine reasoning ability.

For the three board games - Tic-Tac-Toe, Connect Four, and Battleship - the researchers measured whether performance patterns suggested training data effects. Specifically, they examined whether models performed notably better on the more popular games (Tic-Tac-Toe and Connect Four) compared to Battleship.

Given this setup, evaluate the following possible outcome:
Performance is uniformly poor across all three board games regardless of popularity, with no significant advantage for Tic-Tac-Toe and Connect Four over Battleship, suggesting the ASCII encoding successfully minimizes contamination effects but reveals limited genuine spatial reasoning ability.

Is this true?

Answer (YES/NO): NO